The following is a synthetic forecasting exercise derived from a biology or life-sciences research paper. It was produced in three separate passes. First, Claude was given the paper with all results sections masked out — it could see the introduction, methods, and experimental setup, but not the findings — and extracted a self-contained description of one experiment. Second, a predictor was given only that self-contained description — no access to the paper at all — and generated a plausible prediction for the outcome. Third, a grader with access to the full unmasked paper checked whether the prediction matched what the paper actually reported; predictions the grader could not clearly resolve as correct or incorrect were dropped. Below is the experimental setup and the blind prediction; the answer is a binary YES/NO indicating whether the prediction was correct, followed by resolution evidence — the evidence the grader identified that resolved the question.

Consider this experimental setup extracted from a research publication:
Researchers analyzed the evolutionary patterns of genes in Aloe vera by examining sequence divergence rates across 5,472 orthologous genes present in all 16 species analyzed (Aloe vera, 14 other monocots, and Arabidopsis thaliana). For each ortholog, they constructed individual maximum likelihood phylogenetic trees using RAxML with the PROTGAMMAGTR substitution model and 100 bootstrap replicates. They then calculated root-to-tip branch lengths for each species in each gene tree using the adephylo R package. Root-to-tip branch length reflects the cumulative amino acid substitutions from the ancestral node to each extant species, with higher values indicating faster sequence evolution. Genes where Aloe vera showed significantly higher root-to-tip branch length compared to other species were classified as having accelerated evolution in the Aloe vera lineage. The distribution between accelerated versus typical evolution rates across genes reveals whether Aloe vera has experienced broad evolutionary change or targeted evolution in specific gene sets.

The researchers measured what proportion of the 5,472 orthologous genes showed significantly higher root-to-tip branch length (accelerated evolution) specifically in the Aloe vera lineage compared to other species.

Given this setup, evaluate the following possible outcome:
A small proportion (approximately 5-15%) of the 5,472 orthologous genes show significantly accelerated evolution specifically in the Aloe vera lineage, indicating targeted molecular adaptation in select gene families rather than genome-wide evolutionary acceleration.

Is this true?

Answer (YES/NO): NO